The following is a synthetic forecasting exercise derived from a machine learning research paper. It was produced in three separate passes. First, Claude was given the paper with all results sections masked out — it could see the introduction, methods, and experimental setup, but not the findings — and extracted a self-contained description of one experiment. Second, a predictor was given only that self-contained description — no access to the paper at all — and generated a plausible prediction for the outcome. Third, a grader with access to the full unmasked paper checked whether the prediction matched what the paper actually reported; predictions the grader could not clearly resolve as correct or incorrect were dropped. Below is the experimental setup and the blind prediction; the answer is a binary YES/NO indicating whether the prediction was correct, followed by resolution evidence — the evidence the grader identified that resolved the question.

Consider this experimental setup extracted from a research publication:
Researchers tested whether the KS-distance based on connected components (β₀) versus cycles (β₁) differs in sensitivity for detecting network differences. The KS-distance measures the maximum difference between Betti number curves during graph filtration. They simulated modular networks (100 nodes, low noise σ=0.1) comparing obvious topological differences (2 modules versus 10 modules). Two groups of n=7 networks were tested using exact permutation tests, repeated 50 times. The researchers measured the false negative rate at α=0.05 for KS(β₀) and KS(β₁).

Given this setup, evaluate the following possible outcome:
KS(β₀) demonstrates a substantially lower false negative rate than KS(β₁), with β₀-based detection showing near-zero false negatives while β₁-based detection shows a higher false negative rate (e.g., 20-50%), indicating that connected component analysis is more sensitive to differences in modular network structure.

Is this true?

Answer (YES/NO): NO